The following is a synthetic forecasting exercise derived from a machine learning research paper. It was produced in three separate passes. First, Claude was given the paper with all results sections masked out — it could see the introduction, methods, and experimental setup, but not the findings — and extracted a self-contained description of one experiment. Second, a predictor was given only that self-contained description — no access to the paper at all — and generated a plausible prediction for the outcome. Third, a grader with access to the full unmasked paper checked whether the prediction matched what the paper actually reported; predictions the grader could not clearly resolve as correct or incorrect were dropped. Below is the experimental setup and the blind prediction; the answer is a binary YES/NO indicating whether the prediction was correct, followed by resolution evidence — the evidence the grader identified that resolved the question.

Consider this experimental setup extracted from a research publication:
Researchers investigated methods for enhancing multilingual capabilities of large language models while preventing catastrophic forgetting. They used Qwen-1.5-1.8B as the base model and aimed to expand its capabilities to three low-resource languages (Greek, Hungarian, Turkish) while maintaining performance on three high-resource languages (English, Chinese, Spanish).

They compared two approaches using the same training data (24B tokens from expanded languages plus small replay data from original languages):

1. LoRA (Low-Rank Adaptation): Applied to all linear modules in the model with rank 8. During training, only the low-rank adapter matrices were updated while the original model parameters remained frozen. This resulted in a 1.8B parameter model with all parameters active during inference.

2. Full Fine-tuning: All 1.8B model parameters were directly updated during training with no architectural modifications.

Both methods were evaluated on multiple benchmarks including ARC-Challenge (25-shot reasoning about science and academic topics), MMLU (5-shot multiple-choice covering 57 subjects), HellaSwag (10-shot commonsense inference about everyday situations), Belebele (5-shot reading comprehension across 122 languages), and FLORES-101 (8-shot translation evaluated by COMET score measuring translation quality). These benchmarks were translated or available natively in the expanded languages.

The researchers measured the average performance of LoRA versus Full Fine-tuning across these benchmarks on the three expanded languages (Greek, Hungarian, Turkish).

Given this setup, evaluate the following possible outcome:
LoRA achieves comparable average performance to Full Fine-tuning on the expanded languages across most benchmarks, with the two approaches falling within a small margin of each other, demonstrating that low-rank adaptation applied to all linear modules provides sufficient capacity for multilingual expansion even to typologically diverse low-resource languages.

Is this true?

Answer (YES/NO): NO